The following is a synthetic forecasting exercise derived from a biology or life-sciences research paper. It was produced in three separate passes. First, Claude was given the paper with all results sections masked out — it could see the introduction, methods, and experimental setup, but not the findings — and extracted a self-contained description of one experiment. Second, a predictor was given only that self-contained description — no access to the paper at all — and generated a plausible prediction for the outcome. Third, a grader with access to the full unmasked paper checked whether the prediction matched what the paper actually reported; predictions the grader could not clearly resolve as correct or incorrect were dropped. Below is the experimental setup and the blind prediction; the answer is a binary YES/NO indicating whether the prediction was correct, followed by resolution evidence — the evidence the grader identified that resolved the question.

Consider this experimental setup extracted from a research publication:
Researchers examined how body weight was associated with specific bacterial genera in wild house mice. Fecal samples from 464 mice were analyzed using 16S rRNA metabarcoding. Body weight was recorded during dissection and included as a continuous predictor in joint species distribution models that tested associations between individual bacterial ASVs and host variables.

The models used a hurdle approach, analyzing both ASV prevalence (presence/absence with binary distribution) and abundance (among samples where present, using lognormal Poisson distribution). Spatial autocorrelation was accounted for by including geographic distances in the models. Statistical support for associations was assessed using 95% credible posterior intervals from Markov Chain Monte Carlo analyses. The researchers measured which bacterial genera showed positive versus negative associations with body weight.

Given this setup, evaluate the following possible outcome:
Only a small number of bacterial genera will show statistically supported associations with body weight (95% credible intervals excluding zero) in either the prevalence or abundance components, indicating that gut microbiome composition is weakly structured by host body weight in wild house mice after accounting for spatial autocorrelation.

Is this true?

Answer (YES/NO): YES